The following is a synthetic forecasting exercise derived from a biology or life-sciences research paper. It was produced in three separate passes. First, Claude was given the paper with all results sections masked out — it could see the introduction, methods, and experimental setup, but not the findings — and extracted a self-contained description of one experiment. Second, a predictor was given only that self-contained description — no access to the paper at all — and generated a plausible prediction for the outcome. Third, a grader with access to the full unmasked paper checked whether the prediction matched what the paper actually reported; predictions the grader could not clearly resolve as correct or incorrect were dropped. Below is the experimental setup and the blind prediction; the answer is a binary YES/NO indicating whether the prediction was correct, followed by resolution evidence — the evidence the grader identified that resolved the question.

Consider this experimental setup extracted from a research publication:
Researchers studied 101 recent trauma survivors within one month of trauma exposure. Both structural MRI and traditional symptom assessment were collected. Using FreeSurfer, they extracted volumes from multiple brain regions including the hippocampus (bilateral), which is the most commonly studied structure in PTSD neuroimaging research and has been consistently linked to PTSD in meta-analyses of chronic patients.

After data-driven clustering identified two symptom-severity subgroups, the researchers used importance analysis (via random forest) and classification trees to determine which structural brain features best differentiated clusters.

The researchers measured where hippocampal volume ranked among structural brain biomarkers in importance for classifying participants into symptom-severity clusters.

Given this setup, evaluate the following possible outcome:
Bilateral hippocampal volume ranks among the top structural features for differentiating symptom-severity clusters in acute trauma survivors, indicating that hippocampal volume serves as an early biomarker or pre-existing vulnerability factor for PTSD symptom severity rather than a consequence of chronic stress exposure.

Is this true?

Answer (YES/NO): NO